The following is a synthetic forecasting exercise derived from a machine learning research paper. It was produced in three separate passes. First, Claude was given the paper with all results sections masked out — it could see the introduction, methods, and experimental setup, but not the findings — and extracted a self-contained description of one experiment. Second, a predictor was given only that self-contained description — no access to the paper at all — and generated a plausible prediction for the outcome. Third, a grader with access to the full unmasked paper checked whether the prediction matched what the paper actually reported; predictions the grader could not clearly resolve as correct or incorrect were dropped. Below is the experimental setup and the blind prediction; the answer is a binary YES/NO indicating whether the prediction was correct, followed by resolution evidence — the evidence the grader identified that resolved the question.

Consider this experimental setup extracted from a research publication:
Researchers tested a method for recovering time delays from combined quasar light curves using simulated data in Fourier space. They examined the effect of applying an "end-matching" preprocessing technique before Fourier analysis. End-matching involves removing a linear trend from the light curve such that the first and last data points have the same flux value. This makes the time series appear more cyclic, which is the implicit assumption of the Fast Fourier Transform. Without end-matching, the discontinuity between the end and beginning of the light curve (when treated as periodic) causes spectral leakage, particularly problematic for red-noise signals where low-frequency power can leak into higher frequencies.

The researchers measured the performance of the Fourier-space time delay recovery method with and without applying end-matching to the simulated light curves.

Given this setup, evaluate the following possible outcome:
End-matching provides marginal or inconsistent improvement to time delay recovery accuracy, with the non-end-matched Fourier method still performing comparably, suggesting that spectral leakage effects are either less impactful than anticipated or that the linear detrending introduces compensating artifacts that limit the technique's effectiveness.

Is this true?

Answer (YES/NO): NO